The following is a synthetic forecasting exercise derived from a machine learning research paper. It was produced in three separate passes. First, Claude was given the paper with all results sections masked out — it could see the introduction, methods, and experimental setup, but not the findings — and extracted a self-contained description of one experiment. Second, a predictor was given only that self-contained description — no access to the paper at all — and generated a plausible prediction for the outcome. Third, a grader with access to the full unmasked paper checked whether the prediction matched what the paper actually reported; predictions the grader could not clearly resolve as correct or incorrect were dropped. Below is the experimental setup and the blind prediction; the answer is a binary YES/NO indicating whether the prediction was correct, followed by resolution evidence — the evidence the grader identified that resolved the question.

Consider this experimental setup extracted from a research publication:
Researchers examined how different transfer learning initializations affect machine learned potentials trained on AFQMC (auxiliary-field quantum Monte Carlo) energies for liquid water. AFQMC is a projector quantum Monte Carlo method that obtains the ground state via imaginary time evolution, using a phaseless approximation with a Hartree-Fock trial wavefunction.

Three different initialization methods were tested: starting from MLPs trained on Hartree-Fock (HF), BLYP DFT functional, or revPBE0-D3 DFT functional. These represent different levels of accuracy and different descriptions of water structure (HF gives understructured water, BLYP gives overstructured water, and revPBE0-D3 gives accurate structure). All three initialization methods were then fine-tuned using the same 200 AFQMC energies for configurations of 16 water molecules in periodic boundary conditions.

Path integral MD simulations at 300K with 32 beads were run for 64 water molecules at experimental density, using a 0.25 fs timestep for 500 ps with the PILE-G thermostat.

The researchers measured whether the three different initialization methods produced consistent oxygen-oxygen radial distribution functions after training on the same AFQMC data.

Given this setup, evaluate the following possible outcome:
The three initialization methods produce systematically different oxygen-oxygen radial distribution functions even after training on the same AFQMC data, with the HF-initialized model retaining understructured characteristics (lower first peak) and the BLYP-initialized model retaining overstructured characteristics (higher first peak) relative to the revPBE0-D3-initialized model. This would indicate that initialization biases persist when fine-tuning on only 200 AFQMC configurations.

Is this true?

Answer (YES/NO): NO